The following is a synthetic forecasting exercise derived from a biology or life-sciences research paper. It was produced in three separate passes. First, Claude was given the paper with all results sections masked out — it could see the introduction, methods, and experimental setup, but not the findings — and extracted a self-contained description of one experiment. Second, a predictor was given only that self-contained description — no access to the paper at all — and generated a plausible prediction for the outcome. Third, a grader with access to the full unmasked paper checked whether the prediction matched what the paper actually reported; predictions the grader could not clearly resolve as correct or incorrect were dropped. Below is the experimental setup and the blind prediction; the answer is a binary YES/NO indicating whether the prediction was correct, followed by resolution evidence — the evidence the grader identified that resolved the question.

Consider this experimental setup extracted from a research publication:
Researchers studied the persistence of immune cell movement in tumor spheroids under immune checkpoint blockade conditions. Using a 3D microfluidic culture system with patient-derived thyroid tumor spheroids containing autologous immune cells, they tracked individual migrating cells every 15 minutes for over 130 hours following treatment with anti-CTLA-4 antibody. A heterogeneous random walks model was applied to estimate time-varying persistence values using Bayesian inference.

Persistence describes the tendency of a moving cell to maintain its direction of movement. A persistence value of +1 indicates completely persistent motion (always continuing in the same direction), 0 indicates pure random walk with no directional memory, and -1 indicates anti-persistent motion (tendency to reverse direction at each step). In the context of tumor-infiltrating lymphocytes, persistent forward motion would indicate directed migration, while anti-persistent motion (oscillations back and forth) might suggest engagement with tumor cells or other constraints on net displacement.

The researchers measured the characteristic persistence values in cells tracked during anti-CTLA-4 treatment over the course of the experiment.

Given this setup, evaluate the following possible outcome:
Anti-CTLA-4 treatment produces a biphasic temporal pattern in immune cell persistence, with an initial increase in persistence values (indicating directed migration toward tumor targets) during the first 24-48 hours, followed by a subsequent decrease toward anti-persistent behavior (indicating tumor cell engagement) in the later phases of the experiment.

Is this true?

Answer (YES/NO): NO